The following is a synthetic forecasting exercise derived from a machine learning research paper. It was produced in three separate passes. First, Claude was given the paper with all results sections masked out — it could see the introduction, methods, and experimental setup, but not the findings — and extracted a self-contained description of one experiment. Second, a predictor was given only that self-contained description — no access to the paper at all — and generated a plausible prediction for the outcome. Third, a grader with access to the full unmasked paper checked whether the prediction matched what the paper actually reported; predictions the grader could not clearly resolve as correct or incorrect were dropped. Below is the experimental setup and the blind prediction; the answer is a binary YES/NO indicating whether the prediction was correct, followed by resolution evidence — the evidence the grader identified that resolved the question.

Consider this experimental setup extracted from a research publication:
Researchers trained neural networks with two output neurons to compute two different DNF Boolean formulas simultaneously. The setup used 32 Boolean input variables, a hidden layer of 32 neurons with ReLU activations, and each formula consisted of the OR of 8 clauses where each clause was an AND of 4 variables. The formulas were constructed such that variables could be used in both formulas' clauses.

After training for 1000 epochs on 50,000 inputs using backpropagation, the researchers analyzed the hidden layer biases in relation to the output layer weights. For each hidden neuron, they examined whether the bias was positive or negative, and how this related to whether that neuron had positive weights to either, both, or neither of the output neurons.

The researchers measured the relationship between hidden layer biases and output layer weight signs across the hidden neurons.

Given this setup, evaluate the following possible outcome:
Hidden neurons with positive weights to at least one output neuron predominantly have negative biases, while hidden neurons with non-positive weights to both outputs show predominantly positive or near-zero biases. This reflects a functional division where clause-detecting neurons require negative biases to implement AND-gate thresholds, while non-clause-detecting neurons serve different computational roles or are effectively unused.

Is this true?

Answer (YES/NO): YES